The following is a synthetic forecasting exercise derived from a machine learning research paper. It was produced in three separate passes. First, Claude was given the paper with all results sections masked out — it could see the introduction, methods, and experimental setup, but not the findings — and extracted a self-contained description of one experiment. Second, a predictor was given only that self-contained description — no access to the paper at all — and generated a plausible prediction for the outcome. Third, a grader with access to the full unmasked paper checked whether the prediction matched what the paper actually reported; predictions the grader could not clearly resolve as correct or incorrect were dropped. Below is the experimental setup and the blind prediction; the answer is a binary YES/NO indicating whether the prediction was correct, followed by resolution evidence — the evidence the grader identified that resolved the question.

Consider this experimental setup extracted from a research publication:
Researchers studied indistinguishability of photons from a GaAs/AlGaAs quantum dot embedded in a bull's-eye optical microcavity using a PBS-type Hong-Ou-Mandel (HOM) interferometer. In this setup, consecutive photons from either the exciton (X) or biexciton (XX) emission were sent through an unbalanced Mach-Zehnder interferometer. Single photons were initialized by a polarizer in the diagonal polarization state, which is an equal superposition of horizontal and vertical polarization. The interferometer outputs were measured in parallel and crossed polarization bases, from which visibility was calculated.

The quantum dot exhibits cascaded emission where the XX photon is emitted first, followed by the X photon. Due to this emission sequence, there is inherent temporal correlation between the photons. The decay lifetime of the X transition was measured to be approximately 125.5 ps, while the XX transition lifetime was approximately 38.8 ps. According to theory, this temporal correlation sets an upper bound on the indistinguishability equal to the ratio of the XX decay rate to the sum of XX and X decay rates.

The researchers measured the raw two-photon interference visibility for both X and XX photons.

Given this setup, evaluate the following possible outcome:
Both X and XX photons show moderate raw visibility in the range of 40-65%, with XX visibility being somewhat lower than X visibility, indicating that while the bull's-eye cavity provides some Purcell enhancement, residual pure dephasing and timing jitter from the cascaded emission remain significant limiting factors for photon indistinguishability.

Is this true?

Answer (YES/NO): NO